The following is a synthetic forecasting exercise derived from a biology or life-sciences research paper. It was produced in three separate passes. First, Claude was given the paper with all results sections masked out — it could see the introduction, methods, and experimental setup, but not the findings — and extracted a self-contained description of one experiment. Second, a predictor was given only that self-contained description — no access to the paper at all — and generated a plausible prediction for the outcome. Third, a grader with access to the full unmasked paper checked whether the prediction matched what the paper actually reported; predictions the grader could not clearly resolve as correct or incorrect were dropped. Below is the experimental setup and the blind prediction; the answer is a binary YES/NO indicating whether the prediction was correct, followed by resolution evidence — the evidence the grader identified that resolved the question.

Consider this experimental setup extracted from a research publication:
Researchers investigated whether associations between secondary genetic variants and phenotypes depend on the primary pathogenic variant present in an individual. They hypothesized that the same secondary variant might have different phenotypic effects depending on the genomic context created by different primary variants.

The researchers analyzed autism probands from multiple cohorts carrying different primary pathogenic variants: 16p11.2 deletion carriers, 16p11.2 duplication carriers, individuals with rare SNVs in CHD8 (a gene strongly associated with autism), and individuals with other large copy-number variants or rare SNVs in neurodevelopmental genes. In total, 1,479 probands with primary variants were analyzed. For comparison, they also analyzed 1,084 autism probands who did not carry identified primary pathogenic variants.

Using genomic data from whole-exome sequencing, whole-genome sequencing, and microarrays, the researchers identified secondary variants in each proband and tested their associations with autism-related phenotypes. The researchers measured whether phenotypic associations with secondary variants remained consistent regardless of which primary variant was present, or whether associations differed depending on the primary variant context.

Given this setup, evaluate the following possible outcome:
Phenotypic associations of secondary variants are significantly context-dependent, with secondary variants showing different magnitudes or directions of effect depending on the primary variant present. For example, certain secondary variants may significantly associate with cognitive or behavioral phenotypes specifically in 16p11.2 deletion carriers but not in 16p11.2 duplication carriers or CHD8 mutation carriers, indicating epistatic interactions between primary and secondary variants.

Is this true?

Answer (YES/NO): YES